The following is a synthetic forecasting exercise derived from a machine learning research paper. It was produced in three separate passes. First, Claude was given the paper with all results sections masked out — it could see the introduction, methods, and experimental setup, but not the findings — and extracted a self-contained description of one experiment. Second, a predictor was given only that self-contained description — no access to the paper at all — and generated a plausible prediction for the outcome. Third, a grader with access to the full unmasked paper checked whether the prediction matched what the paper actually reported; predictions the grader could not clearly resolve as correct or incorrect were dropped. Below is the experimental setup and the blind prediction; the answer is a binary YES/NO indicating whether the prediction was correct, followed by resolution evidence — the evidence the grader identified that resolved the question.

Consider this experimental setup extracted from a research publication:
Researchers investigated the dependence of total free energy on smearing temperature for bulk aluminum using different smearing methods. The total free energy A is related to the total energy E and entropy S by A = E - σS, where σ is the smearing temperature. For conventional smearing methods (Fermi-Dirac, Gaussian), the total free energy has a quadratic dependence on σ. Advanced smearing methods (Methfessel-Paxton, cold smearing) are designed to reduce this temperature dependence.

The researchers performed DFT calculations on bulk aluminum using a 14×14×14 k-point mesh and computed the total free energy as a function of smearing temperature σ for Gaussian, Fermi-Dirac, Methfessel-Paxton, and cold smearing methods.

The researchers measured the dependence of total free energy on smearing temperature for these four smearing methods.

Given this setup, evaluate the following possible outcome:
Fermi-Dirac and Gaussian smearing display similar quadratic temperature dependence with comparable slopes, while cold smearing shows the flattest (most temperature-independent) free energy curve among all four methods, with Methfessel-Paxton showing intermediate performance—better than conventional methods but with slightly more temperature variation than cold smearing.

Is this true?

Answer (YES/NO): NO